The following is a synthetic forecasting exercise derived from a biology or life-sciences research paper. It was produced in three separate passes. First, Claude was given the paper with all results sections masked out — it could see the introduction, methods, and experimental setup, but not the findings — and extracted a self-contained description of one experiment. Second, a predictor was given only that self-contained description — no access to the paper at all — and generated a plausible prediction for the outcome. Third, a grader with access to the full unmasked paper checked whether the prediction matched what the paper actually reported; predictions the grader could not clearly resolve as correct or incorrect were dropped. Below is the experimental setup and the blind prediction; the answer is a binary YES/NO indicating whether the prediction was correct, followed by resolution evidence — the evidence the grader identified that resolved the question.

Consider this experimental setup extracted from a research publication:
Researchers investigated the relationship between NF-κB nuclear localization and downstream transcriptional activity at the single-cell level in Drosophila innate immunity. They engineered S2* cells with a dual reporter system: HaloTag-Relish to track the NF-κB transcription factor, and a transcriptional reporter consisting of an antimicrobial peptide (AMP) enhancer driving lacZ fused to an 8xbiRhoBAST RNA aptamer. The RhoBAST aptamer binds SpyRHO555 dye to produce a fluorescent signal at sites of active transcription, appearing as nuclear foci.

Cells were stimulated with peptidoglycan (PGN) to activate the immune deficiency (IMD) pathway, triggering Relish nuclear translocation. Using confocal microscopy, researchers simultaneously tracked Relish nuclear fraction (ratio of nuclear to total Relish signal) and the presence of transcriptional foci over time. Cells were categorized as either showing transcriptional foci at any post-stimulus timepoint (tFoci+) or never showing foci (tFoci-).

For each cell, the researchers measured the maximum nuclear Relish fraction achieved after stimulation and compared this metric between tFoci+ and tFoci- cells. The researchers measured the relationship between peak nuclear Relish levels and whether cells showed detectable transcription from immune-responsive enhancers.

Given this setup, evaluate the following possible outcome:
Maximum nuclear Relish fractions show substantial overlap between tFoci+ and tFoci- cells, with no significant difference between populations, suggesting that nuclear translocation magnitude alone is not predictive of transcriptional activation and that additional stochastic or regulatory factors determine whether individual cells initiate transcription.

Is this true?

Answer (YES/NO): NO